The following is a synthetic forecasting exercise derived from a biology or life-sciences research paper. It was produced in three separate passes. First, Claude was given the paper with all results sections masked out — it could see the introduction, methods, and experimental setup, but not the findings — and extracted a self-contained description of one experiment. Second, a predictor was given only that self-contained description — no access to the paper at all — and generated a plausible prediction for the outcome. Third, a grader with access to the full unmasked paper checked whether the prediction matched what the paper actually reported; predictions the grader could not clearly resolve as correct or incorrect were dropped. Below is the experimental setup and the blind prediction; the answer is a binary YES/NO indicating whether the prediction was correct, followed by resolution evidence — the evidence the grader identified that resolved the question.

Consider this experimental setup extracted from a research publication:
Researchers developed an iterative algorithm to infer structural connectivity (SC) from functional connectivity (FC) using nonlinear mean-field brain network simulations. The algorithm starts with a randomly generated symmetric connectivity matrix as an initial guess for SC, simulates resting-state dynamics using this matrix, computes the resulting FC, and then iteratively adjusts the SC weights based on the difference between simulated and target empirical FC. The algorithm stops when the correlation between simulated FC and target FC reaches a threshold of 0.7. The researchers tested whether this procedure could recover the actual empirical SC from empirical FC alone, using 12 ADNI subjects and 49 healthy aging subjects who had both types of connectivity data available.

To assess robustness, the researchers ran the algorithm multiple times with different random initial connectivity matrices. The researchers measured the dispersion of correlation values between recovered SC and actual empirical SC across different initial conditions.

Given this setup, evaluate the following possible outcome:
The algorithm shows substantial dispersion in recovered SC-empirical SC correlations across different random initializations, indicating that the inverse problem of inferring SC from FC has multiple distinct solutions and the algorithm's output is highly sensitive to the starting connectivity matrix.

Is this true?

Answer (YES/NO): NO